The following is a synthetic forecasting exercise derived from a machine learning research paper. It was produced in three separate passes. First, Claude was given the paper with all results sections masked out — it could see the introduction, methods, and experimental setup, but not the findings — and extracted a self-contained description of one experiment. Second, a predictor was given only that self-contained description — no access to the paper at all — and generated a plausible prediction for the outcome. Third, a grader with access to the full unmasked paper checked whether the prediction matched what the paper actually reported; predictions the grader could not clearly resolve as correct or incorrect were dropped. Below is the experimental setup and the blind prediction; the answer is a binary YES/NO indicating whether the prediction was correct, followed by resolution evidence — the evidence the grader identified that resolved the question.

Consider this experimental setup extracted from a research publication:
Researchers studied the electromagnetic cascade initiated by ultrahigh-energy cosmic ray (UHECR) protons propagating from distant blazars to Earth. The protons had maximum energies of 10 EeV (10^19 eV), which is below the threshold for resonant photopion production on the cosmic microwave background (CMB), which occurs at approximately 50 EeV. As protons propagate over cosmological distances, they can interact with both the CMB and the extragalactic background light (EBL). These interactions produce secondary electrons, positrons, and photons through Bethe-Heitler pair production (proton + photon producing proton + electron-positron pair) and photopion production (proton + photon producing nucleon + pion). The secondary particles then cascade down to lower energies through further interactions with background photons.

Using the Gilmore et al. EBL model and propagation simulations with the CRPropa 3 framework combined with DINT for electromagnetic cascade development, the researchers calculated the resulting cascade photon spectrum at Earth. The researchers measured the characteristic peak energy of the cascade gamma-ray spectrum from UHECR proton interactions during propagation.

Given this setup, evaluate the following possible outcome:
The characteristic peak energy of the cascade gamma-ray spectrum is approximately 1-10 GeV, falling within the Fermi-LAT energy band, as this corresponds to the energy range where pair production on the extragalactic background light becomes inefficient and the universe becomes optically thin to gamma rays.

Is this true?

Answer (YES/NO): NO